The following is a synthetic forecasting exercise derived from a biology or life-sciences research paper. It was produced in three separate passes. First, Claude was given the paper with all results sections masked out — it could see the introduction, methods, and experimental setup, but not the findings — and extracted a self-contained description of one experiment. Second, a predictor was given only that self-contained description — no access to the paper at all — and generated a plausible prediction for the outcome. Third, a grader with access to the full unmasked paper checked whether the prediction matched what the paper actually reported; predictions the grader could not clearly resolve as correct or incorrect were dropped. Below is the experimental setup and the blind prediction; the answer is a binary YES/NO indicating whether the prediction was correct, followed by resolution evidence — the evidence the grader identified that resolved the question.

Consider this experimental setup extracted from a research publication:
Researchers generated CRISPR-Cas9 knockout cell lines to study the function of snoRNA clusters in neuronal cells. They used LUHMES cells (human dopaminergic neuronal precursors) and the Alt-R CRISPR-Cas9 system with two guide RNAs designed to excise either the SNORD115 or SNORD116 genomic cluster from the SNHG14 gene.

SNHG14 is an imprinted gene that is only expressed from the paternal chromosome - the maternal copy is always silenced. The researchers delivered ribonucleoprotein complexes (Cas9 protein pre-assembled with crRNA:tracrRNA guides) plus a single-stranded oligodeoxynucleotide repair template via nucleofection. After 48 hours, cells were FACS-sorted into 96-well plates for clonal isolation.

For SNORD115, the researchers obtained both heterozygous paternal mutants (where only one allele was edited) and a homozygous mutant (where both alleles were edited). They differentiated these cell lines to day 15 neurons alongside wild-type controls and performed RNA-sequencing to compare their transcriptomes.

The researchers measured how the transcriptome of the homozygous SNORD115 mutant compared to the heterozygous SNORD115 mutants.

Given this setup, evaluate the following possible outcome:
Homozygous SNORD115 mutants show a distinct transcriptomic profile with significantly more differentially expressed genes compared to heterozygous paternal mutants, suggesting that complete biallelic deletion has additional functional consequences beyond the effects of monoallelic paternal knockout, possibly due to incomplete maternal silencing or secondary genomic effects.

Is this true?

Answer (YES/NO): NO